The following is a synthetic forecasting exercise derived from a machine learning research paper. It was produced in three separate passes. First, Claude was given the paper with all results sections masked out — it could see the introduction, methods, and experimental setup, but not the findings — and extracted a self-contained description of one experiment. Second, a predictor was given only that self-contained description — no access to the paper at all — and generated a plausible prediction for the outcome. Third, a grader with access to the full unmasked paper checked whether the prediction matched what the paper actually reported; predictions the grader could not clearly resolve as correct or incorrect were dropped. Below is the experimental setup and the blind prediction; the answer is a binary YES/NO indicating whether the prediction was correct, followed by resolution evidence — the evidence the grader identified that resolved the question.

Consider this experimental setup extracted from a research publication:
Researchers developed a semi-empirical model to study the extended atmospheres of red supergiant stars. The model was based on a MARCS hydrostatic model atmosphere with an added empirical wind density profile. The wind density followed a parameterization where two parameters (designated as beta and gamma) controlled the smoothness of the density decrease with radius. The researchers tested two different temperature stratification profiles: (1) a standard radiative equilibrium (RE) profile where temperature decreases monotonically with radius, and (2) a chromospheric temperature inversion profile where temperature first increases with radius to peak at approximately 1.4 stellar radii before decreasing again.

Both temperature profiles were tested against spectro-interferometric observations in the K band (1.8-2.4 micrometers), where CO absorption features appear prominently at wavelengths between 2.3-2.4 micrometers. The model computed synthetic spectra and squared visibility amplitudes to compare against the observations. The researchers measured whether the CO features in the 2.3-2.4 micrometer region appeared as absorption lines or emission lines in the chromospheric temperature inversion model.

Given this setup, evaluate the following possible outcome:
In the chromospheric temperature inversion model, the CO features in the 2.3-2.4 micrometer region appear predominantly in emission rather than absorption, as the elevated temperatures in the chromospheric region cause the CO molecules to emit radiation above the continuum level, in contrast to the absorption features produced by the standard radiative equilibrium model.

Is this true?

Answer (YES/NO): YES